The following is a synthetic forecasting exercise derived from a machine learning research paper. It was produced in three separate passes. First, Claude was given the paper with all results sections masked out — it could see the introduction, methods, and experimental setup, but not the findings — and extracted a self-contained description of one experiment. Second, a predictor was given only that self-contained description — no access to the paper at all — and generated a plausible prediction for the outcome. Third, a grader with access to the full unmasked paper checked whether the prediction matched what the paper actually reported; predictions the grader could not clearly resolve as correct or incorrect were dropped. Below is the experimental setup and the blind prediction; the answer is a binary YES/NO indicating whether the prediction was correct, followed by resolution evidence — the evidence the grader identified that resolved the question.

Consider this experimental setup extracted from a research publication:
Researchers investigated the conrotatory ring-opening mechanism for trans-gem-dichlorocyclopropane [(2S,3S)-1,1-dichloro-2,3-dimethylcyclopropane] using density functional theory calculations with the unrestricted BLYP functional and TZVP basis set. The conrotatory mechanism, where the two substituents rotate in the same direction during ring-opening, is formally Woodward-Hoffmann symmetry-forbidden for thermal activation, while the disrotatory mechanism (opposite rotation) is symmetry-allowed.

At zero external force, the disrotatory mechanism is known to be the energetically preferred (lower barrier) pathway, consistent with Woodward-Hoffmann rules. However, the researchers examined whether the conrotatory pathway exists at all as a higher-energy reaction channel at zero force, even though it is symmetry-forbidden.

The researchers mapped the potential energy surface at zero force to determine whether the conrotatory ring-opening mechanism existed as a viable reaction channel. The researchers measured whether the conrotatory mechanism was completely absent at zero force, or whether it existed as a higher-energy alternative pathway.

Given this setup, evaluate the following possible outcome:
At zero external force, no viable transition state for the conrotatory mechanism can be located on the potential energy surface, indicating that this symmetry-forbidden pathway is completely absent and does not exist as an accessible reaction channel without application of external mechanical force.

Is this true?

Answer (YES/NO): NO